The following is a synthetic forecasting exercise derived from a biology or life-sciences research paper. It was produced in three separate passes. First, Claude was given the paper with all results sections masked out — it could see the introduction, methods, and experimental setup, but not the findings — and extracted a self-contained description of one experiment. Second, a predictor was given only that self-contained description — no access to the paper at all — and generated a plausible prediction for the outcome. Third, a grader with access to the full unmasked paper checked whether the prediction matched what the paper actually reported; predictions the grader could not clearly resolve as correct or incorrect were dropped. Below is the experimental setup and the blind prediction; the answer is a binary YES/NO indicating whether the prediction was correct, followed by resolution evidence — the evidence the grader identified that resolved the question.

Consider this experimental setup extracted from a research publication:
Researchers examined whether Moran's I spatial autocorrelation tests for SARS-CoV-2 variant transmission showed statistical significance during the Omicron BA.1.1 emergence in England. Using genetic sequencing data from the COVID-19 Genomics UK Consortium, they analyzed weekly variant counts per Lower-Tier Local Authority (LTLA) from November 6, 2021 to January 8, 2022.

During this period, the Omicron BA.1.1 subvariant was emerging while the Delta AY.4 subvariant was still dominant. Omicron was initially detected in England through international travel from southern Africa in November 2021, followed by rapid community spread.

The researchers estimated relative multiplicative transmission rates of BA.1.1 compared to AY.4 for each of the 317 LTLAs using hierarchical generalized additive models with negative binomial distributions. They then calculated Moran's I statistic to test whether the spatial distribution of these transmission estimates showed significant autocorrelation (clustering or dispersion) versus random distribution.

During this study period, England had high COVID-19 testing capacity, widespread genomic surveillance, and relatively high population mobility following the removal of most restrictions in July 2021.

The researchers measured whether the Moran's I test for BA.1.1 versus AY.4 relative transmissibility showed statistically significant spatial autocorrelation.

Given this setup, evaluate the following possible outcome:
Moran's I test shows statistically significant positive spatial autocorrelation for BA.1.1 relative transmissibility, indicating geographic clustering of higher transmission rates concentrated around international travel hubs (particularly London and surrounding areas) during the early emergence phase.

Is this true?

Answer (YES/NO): NO